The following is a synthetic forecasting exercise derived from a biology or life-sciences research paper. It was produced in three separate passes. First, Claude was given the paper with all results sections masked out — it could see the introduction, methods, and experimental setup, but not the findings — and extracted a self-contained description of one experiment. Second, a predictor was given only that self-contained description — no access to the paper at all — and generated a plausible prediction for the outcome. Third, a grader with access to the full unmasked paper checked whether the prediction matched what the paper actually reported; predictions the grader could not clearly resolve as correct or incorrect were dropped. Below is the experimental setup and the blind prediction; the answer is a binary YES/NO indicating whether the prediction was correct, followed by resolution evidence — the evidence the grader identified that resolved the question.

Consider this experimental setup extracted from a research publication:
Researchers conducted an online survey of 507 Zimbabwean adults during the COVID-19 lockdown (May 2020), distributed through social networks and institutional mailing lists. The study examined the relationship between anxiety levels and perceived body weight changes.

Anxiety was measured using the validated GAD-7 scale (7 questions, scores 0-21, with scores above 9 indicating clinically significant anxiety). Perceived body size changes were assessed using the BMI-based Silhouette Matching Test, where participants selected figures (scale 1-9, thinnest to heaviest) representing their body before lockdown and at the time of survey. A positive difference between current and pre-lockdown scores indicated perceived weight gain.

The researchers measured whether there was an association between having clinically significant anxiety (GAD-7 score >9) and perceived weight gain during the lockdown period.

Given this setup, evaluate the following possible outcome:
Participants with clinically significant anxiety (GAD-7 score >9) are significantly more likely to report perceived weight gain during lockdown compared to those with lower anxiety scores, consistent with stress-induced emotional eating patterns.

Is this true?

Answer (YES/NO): NO